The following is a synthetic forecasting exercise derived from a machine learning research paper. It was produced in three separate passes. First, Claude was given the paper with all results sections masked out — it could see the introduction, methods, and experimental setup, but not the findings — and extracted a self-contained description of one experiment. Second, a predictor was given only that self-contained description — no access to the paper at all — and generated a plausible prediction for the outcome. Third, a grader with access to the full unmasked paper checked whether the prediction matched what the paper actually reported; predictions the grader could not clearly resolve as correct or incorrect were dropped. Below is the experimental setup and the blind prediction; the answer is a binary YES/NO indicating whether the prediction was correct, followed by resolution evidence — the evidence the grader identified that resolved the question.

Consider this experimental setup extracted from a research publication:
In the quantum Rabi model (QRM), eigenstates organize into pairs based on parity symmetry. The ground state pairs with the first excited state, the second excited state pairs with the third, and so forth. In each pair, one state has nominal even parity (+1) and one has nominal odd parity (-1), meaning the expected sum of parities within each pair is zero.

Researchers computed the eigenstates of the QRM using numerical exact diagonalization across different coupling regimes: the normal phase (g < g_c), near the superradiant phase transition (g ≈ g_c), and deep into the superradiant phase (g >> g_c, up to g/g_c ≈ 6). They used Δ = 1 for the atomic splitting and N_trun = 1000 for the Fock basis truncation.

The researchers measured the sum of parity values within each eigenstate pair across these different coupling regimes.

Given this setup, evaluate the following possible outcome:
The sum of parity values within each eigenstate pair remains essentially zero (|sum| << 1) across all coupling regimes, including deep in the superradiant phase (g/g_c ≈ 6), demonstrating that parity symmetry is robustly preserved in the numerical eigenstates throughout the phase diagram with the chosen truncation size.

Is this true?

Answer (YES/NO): YES